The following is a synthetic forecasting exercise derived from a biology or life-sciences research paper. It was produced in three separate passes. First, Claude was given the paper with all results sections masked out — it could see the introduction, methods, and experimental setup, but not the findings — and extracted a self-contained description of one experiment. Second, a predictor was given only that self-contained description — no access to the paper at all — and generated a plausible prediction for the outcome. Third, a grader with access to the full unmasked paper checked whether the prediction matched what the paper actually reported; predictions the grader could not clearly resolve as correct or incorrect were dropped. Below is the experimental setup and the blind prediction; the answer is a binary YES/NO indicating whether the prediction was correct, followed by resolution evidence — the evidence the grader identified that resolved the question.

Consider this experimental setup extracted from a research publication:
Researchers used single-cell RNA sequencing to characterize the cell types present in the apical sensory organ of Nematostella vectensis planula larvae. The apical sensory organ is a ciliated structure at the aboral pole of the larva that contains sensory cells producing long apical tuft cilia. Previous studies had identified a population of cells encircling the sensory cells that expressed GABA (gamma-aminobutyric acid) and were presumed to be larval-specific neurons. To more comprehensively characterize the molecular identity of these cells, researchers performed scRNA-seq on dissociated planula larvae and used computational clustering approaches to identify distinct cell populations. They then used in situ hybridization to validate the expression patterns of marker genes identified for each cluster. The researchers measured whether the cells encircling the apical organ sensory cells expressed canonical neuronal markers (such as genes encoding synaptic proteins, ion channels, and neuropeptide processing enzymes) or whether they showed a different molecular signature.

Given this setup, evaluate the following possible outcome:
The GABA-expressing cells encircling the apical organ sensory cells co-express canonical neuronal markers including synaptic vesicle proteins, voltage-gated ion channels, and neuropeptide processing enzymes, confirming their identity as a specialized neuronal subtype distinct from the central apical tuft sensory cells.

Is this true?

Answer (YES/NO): NO